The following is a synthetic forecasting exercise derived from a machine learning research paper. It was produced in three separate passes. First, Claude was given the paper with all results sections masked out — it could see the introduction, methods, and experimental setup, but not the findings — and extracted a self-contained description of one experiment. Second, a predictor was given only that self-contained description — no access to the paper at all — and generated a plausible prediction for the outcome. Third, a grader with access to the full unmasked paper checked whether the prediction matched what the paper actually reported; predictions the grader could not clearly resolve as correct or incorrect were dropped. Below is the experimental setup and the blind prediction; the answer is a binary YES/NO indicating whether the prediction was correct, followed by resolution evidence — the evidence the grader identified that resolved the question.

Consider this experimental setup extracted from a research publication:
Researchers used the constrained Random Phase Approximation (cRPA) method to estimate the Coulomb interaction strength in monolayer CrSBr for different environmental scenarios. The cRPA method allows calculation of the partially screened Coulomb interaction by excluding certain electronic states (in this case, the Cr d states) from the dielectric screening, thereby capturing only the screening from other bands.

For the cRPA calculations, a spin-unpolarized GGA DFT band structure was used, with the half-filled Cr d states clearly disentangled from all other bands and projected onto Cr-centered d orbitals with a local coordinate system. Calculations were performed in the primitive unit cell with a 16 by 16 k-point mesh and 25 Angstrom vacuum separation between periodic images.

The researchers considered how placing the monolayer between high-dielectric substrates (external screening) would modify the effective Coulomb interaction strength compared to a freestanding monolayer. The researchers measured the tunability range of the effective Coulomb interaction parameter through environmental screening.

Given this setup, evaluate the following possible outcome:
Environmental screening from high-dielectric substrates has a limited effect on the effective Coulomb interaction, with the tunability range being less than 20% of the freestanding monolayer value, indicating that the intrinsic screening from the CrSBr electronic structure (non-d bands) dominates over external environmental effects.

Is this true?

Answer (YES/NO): NO